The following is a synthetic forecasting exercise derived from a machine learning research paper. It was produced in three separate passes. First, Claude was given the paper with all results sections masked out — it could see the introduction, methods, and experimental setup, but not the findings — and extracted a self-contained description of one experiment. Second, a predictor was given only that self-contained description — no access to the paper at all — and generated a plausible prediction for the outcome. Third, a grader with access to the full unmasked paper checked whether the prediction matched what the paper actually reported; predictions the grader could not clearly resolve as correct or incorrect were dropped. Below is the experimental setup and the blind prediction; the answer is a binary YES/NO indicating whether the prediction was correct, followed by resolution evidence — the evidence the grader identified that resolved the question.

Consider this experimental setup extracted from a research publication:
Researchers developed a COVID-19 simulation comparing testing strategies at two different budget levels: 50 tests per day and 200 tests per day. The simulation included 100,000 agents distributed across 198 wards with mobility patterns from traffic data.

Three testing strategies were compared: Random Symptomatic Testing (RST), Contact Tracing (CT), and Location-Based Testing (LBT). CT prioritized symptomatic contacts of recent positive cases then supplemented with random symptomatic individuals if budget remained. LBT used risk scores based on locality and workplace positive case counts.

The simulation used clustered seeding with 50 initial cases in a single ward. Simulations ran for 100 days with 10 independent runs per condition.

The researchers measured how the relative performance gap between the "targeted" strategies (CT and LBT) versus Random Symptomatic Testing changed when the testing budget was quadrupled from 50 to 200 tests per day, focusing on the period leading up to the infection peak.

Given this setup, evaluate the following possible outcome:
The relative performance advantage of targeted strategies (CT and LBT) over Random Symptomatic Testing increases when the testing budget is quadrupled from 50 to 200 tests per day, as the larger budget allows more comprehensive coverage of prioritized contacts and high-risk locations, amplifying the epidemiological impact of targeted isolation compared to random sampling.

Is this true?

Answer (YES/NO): YES